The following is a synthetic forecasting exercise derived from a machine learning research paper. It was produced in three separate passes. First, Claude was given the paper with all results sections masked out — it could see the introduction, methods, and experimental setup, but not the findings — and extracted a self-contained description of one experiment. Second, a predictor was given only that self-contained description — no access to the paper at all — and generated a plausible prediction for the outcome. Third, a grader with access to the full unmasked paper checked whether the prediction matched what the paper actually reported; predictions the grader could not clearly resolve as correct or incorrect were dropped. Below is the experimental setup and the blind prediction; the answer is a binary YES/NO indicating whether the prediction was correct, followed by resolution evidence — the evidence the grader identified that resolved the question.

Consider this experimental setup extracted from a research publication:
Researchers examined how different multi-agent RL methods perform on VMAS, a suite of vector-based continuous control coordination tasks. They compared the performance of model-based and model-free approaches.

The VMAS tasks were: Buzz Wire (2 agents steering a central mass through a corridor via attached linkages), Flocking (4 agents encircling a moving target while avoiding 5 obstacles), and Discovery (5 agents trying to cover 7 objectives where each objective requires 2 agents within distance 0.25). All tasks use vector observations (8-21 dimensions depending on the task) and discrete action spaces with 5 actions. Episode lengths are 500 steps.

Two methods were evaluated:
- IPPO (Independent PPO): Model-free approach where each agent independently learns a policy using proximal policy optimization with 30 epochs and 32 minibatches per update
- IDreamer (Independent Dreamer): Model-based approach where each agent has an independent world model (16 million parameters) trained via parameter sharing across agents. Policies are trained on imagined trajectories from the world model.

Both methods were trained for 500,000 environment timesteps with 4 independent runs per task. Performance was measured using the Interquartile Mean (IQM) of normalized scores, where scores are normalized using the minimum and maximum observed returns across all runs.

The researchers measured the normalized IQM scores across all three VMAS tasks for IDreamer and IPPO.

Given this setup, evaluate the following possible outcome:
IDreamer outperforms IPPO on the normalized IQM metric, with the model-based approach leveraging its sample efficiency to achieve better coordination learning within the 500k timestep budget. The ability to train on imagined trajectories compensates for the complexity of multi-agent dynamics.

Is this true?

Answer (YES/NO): YES